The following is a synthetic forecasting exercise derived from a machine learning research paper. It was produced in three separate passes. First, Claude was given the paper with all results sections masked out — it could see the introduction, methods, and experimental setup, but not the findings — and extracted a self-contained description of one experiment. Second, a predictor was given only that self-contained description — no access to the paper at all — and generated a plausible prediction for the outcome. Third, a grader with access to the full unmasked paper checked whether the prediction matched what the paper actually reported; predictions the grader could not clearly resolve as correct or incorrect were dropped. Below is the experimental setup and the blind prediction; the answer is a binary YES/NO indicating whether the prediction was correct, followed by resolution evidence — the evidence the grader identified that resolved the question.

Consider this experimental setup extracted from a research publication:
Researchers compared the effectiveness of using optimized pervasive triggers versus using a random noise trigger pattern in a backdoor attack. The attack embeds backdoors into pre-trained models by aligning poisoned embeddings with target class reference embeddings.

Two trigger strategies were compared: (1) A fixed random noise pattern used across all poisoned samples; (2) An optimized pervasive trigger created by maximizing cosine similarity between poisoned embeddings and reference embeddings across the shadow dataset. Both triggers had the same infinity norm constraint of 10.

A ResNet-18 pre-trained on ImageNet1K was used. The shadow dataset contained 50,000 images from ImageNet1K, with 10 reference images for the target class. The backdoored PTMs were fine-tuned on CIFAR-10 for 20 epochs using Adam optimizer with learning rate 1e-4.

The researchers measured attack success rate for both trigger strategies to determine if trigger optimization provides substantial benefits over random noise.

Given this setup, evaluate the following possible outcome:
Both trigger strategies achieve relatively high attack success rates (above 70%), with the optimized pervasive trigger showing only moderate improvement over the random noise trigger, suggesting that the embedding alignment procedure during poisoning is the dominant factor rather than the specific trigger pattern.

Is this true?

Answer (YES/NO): NO